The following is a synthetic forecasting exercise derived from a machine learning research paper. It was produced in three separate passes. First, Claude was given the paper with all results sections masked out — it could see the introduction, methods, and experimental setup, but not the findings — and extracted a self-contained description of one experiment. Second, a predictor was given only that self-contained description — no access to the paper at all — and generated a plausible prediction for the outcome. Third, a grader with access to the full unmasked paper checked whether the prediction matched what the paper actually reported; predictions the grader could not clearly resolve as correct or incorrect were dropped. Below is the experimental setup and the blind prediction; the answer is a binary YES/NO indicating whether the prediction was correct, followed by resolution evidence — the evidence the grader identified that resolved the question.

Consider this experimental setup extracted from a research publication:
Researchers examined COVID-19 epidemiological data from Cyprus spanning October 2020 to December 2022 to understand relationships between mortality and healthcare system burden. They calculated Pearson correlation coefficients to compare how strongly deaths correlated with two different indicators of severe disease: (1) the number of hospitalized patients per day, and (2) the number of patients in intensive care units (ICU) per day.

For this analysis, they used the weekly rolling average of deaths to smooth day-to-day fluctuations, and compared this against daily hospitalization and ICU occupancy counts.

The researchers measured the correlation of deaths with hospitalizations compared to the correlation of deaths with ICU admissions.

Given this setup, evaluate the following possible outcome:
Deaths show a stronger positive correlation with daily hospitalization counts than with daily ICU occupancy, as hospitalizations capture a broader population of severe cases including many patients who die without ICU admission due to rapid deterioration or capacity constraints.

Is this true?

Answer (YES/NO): YES